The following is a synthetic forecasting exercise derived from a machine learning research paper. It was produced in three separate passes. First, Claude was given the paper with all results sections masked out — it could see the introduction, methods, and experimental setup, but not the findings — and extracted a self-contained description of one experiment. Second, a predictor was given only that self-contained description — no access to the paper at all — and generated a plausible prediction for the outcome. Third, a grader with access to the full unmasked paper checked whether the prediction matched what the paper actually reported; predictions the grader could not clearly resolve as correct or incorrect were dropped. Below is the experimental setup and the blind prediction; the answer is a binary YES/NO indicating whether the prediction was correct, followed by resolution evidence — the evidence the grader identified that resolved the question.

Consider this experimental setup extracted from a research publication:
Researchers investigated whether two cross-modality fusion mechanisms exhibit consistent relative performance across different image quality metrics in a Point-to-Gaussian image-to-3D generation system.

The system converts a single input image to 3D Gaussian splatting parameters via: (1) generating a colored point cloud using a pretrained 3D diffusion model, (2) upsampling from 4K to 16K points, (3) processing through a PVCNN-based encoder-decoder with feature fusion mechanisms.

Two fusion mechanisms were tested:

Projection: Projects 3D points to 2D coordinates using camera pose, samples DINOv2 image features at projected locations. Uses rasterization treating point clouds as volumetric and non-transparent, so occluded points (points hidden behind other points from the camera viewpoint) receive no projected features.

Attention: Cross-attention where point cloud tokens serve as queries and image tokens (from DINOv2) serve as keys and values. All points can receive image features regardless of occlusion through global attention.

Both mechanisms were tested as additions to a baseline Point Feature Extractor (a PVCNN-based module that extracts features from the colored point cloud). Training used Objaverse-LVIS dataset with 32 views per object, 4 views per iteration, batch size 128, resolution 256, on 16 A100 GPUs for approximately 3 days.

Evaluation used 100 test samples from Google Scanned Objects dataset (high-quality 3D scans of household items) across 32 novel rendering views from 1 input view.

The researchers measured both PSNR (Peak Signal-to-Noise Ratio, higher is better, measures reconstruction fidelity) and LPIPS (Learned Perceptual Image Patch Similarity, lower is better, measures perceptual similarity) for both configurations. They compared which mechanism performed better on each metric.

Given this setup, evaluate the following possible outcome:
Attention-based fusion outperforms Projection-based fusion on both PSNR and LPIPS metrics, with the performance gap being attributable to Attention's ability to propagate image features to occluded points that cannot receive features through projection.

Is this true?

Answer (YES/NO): NO